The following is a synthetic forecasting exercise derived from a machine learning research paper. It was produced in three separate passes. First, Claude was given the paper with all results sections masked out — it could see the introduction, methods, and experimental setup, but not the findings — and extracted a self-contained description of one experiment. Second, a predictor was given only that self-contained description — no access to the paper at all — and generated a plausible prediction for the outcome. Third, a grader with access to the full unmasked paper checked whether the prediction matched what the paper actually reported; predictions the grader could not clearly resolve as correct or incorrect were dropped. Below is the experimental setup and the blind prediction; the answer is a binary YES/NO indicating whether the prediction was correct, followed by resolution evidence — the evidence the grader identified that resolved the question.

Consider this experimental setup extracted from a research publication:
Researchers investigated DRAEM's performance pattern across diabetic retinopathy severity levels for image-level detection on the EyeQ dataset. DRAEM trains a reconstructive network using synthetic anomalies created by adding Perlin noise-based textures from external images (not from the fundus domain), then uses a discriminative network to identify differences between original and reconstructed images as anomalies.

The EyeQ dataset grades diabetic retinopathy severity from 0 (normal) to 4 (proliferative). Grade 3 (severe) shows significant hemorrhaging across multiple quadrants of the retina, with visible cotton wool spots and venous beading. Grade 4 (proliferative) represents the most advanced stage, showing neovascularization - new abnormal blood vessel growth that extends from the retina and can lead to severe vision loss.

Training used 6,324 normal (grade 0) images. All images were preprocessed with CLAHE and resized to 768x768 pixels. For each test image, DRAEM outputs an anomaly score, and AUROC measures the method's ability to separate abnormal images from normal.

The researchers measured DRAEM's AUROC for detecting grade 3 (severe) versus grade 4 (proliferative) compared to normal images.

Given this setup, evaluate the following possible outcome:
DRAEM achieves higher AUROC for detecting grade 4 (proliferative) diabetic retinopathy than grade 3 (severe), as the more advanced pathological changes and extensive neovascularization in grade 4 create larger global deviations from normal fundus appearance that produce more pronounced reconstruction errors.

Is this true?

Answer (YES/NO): NO